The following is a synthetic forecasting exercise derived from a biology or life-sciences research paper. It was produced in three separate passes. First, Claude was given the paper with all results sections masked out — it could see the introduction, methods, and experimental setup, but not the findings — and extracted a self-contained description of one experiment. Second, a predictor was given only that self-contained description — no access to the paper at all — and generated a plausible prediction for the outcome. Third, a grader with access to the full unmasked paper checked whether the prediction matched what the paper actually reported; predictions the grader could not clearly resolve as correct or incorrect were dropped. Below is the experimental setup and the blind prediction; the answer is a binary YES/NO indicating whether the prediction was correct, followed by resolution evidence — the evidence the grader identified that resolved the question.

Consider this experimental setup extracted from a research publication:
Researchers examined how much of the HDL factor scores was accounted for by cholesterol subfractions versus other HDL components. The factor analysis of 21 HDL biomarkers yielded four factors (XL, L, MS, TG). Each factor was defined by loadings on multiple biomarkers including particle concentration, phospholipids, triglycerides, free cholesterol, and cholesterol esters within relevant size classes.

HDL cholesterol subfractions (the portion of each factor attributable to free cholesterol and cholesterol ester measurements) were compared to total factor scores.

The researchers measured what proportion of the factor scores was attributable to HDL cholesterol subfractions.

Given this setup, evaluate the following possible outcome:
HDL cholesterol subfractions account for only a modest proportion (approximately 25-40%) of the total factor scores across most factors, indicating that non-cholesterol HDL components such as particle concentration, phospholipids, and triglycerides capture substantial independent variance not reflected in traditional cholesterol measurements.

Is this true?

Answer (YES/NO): NO